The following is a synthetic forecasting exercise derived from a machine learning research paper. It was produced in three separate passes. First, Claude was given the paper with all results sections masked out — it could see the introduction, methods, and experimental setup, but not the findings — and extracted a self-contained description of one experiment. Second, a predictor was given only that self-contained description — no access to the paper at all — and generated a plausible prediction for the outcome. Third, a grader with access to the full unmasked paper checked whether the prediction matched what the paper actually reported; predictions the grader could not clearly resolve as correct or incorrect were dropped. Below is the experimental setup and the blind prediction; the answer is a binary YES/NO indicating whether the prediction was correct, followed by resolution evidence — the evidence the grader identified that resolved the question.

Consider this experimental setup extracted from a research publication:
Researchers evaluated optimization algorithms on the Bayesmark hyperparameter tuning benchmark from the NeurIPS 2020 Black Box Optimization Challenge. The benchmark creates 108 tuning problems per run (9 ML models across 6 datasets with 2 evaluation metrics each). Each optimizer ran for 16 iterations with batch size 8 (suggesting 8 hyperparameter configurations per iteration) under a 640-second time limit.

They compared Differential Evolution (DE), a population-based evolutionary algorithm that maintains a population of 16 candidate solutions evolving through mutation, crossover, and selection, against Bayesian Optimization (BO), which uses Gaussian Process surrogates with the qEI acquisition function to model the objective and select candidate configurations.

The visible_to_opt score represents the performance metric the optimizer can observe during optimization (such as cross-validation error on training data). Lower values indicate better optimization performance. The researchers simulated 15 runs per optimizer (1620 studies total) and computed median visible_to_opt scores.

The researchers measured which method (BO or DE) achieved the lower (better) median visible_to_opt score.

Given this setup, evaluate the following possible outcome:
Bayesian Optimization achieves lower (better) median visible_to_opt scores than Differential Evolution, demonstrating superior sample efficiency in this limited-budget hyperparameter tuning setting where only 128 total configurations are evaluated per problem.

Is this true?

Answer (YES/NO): YES